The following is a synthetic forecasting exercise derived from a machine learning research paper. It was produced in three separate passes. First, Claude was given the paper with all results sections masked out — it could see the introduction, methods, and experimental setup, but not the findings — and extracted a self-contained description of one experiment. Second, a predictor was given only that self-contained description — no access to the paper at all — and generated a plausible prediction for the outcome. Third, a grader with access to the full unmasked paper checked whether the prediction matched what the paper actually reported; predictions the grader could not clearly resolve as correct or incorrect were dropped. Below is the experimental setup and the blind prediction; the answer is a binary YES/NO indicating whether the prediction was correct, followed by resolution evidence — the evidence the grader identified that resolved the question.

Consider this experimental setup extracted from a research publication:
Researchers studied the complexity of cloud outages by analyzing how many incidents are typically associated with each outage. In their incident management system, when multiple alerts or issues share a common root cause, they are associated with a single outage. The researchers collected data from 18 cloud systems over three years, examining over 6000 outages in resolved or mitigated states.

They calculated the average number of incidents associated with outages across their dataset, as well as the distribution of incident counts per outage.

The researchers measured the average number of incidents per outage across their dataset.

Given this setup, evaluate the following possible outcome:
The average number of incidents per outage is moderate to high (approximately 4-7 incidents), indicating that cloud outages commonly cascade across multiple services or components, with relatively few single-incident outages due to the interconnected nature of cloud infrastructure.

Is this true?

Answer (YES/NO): NO